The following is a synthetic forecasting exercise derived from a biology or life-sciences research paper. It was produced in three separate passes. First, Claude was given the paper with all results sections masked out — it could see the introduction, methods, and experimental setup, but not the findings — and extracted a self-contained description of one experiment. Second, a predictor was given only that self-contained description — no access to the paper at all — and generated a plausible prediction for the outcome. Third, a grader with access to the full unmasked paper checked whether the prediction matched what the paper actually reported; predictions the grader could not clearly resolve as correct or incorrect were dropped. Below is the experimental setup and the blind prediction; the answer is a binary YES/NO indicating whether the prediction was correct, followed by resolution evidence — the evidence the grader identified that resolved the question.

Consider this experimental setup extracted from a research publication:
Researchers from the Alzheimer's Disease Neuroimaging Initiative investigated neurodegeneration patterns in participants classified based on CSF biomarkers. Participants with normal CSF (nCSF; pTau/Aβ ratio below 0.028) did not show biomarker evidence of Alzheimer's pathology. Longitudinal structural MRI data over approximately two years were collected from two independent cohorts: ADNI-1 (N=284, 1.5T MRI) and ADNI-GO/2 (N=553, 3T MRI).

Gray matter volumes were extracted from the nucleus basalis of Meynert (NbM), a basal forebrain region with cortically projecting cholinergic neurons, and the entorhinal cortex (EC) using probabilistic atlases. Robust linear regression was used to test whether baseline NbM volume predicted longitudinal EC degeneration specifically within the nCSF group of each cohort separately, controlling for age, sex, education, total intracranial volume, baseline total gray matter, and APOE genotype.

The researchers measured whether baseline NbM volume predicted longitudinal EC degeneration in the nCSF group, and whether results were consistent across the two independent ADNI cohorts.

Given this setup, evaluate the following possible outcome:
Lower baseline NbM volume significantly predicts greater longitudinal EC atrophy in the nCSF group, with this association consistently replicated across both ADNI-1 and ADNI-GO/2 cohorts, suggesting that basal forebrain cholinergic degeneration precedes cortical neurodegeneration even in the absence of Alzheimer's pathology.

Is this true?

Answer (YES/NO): NO